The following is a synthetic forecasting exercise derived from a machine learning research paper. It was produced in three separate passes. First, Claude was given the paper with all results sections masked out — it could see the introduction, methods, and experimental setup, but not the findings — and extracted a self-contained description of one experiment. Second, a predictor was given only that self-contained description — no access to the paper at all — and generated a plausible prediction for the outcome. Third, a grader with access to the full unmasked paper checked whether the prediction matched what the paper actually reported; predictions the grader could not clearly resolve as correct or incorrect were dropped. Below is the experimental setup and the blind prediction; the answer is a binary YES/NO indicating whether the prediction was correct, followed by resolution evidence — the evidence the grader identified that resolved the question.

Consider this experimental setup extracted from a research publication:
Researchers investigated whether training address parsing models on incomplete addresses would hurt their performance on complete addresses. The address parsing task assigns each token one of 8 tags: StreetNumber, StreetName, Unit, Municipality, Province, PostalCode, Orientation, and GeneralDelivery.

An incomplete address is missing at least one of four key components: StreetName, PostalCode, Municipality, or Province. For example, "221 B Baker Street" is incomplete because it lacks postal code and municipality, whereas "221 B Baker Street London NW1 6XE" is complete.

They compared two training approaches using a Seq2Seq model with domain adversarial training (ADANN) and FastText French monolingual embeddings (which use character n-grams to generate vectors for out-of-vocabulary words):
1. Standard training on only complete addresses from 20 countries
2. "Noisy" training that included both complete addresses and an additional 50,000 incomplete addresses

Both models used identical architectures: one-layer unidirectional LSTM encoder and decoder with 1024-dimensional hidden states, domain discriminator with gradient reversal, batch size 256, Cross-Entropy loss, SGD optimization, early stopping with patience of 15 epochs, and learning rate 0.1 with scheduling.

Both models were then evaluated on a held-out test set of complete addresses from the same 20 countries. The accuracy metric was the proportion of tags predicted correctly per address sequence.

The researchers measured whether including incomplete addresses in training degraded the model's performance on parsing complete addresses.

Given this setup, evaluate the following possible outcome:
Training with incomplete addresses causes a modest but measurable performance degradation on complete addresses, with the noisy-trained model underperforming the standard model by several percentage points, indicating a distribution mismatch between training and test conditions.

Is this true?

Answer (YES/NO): NO